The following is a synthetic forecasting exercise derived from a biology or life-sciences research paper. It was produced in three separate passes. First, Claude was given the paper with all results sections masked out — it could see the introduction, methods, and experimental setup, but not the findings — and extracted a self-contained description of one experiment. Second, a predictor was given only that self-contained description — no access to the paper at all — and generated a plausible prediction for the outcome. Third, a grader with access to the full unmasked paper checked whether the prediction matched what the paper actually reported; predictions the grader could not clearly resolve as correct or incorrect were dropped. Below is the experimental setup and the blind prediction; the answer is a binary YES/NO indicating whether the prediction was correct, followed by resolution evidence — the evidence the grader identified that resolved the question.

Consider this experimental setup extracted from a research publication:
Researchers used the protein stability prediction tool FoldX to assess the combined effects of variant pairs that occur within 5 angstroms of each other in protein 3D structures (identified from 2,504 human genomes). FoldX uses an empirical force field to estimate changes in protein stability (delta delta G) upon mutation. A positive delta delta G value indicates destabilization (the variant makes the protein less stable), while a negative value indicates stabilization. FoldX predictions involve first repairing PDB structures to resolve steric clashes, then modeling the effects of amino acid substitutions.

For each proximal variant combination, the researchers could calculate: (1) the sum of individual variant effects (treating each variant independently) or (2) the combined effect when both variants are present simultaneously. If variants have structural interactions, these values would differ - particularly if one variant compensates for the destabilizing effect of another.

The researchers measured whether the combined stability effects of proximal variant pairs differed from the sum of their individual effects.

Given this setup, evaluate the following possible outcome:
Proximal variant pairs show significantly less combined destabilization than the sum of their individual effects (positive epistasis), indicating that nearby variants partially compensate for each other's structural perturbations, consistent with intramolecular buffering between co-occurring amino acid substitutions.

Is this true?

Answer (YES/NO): YES